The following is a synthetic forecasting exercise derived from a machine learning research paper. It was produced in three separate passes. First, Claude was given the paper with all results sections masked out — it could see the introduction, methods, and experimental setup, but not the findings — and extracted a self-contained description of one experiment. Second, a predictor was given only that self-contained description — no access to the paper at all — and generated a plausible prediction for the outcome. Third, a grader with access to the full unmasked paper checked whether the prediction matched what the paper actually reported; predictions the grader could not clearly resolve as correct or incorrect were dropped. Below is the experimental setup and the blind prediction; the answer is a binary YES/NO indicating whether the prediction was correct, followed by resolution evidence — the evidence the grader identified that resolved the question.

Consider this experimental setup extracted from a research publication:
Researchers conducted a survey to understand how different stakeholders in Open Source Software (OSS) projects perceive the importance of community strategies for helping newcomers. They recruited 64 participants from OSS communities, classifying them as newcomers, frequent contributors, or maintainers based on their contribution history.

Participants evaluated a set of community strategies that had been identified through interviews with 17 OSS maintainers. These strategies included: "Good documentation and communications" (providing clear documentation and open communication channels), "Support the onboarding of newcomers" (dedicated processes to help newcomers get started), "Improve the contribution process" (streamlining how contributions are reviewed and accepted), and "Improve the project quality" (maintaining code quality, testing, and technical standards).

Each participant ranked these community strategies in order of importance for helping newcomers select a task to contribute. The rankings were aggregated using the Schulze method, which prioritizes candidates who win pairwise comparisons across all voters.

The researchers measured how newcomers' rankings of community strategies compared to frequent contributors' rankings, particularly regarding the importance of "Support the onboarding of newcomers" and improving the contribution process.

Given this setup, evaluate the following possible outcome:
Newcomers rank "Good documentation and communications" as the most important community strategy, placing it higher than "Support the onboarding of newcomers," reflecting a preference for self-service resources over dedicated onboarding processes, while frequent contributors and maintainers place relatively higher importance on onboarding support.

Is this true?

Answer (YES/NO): NO